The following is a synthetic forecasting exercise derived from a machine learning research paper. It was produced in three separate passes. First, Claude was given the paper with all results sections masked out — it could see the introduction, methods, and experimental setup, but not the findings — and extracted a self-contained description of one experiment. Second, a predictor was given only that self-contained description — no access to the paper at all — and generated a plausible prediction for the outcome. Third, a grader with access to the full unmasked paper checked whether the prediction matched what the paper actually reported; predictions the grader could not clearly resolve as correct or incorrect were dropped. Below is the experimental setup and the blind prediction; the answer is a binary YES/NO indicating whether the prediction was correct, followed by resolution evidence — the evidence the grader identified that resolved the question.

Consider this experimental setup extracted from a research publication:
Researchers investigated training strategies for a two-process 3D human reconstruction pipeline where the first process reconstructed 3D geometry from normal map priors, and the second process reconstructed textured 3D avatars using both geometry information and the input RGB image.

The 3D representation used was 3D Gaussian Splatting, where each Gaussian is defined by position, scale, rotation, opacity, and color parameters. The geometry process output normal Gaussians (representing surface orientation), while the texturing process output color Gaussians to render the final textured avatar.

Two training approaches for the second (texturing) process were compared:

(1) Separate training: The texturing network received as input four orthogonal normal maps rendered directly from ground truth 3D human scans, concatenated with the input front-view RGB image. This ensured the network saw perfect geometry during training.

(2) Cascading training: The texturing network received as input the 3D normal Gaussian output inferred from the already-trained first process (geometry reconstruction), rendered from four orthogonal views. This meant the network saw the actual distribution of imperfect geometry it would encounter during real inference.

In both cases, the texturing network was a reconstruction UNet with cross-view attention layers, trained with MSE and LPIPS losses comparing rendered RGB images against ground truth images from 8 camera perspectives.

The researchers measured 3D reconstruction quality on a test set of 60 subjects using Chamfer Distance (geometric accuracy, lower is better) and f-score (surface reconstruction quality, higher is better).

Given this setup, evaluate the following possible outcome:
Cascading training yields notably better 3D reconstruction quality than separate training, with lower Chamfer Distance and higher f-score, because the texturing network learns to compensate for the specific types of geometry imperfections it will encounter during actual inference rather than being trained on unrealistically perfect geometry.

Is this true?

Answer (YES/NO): NO